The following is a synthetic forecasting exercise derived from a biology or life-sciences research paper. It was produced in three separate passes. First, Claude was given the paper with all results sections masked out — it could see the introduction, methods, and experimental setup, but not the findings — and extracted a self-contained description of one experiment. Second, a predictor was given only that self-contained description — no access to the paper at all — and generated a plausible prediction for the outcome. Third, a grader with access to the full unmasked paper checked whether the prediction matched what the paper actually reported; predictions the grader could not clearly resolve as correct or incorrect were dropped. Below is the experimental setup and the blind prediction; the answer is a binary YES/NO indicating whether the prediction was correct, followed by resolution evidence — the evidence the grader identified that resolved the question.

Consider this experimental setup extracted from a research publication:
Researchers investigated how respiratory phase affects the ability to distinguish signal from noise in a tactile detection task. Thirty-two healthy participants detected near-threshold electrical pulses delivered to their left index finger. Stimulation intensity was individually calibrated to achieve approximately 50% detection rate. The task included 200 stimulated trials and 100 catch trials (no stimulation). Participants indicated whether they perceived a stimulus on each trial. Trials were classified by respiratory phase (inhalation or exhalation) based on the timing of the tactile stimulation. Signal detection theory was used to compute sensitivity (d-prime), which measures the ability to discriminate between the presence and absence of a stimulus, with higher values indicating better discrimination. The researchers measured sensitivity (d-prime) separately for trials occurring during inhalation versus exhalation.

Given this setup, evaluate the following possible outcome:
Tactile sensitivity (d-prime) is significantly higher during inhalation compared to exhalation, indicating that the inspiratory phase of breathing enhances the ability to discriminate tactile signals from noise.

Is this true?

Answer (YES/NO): NO